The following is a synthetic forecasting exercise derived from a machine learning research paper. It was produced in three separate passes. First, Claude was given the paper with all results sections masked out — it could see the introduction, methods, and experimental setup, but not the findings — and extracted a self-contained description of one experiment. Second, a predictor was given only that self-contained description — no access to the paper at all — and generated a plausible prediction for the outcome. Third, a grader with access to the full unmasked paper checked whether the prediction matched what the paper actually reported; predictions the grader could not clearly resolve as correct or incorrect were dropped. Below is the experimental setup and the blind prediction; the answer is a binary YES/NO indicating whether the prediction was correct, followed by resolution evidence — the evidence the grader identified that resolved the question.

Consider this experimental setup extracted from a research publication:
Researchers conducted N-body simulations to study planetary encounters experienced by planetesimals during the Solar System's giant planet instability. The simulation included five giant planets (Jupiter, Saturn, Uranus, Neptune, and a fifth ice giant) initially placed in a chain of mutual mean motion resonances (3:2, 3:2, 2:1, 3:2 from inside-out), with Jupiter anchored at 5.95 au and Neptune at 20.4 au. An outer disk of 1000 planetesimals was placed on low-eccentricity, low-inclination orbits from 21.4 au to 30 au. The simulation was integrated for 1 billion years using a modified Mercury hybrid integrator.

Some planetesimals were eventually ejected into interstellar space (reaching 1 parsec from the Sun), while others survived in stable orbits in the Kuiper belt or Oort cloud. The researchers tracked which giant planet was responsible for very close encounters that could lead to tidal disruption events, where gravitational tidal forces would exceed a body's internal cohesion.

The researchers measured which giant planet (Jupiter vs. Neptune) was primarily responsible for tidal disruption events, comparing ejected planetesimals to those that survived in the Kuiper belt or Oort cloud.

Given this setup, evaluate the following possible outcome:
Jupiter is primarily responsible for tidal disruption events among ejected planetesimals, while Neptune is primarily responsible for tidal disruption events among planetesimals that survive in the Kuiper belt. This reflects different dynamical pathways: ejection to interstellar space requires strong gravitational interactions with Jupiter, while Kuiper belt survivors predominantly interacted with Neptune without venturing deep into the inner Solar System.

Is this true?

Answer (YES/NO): YES